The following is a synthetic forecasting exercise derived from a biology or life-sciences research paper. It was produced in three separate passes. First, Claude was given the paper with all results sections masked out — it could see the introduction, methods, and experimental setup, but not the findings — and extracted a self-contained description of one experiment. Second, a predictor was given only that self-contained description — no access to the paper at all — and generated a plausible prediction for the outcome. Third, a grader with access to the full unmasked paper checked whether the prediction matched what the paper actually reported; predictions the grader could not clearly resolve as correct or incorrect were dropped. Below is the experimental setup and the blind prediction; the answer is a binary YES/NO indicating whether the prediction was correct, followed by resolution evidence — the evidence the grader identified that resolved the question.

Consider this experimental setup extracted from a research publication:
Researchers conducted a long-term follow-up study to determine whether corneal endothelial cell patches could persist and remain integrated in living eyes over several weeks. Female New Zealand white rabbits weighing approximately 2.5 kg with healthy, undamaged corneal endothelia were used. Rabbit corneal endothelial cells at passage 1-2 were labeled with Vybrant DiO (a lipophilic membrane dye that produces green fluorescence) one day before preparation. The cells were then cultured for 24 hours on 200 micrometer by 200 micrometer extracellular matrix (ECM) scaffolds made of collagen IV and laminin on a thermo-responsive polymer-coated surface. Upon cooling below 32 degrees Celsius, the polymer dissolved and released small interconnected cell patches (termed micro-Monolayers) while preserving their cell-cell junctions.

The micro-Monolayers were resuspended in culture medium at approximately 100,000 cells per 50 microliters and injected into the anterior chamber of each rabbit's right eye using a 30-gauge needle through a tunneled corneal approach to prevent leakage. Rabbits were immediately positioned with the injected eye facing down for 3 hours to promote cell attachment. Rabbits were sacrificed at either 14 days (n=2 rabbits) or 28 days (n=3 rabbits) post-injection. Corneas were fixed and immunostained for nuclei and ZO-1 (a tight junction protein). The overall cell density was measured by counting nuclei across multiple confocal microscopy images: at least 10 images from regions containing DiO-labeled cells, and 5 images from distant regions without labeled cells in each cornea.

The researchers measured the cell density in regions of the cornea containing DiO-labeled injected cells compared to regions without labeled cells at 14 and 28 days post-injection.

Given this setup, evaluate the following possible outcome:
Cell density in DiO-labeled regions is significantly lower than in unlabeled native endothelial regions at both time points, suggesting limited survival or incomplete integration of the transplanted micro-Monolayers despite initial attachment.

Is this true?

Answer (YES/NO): NO